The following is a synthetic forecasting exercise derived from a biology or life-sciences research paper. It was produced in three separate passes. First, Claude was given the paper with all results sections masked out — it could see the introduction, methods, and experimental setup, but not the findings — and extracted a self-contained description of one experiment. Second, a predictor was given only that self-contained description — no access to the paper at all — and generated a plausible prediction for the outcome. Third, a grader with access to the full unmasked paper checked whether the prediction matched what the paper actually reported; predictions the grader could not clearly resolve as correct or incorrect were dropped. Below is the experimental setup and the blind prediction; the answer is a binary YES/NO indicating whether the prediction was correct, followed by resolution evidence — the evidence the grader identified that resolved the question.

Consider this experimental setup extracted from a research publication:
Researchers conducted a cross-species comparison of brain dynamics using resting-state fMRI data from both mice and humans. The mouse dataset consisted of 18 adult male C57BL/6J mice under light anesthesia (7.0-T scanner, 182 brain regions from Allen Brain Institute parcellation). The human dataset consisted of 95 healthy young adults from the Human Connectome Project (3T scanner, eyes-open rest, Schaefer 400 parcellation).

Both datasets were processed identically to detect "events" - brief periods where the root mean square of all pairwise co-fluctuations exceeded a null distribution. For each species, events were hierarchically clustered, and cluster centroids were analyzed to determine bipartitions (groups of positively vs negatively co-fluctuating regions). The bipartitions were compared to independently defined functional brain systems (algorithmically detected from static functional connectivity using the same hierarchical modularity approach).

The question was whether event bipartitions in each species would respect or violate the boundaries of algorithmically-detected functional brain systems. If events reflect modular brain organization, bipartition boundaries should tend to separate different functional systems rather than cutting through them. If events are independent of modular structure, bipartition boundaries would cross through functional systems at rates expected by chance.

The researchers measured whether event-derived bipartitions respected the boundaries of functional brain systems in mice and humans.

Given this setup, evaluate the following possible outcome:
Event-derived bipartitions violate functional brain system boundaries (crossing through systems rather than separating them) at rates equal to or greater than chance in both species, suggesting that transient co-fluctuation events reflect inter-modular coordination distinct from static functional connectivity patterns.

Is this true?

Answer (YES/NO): NO